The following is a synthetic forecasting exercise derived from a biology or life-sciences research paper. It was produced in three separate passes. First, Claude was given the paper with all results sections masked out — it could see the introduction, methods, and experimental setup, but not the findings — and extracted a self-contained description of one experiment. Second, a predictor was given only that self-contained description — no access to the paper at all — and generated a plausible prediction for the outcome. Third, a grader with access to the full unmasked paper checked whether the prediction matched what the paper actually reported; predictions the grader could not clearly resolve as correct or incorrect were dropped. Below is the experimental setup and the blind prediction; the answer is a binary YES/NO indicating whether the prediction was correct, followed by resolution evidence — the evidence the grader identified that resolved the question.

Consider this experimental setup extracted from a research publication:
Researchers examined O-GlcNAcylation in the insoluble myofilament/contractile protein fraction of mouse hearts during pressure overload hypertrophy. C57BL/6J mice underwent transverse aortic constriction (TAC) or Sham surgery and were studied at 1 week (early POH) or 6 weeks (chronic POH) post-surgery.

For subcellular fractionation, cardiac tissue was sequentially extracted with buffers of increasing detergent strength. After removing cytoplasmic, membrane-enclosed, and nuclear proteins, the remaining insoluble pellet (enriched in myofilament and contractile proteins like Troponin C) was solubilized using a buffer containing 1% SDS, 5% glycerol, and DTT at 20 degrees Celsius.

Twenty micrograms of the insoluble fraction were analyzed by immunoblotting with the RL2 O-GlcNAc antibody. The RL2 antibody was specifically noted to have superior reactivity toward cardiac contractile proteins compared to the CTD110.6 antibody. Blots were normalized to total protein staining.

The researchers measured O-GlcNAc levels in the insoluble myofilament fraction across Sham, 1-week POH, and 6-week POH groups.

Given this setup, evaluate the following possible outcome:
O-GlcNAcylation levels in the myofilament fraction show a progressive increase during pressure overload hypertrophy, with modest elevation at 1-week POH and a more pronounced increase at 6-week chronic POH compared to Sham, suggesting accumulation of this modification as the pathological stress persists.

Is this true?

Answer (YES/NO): NO